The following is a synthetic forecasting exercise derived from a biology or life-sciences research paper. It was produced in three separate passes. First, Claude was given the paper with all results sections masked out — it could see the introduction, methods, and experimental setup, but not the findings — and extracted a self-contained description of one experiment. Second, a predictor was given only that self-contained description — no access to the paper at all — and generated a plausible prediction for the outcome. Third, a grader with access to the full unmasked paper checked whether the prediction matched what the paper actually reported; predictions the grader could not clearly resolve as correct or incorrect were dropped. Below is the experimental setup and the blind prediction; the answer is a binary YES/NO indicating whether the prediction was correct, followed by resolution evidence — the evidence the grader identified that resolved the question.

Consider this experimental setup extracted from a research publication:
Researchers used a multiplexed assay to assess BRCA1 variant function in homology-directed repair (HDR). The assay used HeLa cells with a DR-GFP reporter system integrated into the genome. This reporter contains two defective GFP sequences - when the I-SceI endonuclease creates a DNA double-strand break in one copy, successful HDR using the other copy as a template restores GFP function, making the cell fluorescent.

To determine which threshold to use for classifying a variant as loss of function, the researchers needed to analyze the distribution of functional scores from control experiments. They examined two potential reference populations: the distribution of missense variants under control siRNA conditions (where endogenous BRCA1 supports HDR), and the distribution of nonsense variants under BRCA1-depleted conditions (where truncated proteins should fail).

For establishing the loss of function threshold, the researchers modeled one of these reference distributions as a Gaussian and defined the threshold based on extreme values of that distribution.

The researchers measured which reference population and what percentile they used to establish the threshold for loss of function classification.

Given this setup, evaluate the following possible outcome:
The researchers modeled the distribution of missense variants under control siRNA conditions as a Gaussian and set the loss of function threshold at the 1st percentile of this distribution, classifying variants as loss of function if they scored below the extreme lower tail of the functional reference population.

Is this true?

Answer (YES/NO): YES